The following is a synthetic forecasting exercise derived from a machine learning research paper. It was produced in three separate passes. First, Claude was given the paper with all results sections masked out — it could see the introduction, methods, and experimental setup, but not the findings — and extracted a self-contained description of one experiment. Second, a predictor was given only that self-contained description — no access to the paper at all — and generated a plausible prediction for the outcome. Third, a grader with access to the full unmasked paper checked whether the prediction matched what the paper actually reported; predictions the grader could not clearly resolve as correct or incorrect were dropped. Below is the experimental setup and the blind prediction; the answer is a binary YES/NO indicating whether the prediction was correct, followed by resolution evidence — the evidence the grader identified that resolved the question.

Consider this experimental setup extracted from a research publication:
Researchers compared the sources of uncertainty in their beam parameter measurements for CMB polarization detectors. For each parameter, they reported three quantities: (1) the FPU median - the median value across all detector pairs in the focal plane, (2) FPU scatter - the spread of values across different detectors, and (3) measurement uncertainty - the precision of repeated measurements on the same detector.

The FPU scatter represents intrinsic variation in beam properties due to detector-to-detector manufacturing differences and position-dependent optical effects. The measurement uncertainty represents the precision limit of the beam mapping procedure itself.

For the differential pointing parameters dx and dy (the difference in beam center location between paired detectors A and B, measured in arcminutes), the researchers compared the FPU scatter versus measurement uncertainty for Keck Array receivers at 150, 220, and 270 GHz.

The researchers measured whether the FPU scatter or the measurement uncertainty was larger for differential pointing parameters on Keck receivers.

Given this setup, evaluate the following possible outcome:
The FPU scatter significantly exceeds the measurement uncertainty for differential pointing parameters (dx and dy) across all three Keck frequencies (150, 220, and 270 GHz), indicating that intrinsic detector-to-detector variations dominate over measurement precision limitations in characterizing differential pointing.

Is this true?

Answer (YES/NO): YES